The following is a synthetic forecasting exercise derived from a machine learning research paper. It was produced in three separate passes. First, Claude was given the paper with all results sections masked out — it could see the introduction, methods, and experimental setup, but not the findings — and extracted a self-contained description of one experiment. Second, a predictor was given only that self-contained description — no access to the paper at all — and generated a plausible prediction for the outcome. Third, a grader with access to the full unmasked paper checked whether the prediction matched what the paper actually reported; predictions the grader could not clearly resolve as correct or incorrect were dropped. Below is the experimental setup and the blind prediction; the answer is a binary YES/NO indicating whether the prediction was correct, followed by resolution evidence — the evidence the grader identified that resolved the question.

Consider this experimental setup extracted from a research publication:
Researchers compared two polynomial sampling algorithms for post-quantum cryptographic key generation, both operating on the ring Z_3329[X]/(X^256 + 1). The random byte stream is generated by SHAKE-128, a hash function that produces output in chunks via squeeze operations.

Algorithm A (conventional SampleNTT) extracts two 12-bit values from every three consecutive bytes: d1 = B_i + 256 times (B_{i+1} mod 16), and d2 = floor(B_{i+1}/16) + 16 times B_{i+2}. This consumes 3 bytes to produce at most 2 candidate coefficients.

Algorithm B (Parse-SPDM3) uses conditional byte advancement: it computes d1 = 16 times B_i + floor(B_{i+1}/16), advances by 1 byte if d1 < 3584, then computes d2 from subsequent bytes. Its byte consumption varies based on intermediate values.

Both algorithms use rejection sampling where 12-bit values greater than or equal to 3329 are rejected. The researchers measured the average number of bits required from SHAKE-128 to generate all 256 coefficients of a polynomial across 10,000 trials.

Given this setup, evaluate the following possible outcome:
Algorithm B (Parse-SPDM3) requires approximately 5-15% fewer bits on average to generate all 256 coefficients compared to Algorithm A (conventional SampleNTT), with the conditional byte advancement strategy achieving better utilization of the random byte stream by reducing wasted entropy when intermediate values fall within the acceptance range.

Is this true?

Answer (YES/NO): YES